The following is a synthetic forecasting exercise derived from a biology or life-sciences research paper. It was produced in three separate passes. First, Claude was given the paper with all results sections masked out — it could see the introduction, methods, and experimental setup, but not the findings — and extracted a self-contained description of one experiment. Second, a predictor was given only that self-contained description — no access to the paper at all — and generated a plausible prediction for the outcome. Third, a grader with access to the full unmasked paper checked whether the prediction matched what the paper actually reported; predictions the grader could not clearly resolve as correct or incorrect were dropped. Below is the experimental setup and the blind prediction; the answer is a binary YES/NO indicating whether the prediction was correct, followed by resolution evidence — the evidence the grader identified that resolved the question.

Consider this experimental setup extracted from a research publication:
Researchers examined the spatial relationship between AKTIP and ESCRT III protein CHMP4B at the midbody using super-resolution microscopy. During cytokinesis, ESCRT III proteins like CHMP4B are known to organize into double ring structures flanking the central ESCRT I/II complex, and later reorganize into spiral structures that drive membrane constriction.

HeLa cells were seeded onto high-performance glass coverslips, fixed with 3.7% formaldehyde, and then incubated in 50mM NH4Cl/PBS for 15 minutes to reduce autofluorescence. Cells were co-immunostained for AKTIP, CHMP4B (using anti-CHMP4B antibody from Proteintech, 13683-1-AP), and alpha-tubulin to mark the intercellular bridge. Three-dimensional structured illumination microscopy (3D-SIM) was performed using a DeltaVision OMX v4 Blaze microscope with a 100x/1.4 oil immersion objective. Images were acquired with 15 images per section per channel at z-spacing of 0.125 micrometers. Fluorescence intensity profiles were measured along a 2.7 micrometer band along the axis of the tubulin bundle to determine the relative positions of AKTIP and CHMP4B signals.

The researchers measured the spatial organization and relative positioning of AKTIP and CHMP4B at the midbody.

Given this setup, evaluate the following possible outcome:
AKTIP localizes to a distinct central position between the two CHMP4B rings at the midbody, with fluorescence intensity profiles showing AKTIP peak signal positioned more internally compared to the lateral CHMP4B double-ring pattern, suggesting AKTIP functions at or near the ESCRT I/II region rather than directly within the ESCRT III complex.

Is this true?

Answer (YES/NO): YES